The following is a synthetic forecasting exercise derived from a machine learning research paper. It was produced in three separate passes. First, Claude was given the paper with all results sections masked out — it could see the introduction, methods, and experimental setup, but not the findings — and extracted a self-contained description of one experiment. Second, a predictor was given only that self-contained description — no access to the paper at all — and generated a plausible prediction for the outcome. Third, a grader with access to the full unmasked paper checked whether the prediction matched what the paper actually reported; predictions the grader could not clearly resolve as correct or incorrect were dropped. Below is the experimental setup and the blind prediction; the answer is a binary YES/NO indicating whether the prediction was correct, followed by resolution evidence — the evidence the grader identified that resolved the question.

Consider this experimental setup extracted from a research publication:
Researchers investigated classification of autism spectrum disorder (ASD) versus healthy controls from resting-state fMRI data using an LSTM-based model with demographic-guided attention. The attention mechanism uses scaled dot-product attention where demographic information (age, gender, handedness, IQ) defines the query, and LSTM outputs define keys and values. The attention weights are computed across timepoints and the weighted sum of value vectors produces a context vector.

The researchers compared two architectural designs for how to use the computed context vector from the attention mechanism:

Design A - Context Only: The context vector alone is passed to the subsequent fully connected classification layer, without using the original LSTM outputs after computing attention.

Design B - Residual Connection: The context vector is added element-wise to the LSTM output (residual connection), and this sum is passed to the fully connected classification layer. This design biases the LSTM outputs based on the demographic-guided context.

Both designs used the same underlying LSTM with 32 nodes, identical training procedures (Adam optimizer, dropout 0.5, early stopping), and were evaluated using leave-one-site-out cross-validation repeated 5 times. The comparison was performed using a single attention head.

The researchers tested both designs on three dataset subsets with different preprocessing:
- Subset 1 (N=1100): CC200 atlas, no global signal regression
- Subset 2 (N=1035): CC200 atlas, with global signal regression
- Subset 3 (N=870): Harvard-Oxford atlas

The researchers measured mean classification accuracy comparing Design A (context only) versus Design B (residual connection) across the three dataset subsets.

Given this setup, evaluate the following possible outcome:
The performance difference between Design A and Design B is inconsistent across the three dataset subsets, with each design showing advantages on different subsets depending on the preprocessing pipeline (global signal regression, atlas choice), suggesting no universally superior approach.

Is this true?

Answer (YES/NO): YES